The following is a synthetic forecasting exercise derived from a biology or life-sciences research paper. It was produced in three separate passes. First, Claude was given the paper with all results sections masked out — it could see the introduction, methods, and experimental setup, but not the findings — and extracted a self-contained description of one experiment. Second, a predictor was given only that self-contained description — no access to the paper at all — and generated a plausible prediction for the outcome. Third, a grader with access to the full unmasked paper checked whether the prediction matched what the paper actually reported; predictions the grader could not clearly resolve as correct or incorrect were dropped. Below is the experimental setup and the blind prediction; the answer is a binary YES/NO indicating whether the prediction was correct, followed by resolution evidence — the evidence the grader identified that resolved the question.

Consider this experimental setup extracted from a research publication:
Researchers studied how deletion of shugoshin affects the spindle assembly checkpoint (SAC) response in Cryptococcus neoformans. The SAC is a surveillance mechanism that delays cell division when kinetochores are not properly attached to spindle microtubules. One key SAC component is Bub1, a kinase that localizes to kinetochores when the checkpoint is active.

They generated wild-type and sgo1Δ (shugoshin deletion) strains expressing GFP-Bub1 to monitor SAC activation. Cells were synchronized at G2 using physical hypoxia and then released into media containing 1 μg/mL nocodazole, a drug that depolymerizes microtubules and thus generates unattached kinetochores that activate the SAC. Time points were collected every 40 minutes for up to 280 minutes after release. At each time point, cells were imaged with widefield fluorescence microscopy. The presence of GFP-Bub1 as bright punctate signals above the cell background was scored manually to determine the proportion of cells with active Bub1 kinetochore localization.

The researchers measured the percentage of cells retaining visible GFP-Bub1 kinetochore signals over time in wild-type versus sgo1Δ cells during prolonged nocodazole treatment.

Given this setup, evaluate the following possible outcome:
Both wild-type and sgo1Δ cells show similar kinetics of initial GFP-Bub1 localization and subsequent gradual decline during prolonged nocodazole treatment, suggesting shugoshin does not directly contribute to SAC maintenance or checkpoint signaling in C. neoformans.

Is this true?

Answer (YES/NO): NO